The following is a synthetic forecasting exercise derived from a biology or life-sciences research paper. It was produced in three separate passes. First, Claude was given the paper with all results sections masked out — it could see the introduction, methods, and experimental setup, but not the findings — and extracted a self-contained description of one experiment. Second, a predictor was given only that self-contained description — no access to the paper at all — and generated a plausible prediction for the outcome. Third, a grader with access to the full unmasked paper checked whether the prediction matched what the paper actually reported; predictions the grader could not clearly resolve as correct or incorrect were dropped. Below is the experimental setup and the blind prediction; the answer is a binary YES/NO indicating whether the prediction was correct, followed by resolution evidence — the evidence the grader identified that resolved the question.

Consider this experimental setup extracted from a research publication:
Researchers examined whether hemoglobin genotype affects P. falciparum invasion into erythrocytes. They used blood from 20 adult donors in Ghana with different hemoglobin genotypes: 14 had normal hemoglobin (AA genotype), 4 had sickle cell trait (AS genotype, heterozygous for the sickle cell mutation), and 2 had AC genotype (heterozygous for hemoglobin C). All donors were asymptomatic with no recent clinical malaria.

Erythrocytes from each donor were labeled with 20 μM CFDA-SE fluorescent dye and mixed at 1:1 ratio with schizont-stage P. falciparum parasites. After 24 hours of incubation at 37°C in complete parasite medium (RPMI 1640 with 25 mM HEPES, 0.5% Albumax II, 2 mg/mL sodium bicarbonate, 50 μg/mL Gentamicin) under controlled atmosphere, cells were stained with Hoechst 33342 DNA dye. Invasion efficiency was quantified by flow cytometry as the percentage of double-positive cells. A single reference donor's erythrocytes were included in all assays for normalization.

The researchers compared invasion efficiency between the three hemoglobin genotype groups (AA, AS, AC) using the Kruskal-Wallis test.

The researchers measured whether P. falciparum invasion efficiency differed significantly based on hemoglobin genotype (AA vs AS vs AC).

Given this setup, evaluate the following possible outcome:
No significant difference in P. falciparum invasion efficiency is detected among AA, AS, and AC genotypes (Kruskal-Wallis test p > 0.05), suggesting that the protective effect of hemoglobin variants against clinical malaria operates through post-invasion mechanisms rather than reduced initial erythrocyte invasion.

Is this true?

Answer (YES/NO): NO